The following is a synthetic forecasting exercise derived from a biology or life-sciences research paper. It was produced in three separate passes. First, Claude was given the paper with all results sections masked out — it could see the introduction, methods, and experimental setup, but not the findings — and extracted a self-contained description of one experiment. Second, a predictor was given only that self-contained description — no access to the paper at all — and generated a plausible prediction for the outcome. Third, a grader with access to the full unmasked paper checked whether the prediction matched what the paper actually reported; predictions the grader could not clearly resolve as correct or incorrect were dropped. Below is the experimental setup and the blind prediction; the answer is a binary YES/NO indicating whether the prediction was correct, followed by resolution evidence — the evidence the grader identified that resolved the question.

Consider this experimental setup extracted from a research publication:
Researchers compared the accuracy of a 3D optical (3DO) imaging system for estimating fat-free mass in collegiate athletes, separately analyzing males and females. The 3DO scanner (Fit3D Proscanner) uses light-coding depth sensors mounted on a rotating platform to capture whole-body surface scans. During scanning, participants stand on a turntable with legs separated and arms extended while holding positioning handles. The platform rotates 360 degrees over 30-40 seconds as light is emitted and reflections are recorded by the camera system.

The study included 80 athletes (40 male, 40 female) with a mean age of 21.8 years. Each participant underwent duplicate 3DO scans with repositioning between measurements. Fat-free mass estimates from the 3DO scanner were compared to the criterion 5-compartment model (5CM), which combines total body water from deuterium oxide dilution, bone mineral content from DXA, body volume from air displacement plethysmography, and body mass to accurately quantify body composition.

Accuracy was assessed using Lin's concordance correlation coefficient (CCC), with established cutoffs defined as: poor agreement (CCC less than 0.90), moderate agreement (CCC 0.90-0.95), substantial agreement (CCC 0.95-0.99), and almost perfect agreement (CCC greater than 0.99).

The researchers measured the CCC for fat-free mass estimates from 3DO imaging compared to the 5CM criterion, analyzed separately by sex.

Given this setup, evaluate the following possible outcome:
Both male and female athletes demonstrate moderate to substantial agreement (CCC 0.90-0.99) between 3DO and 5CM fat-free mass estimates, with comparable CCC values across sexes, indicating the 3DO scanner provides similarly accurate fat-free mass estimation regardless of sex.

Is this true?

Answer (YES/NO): NO